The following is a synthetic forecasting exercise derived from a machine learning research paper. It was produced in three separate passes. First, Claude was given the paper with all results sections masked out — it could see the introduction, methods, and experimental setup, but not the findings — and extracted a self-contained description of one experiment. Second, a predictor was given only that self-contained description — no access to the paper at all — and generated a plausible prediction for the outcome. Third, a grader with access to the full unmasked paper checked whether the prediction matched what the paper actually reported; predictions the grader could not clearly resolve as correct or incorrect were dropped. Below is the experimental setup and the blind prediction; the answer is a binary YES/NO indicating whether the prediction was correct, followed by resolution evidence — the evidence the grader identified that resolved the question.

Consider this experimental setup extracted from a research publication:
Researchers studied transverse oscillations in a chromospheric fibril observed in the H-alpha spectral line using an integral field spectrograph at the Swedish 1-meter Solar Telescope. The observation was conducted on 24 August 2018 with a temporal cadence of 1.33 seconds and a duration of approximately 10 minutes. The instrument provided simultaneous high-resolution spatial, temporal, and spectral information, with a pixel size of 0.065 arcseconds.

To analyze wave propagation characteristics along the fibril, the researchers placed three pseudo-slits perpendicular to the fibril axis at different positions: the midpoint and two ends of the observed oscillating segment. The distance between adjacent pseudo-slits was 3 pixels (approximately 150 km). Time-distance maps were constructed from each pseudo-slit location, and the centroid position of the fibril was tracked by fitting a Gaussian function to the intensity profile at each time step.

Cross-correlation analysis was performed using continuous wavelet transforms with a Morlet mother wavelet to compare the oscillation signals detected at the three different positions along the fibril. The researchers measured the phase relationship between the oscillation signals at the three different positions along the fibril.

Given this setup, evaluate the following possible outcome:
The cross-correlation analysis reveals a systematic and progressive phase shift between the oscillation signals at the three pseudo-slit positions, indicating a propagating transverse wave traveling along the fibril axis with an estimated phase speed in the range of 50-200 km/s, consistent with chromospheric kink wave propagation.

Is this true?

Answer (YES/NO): NO